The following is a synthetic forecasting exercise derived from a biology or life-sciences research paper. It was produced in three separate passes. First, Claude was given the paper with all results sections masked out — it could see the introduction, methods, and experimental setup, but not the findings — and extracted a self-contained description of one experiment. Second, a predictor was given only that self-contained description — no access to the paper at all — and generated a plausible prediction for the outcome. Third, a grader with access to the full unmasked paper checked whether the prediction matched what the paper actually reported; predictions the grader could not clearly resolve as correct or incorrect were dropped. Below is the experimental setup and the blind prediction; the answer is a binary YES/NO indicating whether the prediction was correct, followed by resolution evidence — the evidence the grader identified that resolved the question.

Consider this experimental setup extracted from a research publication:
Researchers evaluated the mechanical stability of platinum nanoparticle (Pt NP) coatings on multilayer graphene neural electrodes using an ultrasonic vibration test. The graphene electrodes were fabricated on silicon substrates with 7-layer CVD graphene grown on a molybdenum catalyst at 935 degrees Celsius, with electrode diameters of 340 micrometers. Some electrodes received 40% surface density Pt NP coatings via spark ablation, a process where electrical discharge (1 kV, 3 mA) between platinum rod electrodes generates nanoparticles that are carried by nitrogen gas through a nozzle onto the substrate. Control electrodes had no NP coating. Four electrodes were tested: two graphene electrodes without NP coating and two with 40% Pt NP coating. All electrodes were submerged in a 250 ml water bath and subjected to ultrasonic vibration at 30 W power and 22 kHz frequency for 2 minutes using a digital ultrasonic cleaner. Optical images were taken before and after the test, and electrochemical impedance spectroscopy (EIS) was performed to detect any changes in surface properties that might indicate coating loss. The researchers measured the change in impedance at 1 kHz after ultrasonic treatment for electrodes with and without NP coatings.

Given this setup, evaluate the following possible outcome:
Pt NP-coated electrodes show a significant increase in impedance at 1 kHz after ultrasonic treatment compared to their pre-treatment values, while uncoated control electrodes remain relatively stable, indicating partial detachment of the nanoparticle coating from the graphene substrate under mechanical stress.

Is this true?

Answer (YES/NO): NO